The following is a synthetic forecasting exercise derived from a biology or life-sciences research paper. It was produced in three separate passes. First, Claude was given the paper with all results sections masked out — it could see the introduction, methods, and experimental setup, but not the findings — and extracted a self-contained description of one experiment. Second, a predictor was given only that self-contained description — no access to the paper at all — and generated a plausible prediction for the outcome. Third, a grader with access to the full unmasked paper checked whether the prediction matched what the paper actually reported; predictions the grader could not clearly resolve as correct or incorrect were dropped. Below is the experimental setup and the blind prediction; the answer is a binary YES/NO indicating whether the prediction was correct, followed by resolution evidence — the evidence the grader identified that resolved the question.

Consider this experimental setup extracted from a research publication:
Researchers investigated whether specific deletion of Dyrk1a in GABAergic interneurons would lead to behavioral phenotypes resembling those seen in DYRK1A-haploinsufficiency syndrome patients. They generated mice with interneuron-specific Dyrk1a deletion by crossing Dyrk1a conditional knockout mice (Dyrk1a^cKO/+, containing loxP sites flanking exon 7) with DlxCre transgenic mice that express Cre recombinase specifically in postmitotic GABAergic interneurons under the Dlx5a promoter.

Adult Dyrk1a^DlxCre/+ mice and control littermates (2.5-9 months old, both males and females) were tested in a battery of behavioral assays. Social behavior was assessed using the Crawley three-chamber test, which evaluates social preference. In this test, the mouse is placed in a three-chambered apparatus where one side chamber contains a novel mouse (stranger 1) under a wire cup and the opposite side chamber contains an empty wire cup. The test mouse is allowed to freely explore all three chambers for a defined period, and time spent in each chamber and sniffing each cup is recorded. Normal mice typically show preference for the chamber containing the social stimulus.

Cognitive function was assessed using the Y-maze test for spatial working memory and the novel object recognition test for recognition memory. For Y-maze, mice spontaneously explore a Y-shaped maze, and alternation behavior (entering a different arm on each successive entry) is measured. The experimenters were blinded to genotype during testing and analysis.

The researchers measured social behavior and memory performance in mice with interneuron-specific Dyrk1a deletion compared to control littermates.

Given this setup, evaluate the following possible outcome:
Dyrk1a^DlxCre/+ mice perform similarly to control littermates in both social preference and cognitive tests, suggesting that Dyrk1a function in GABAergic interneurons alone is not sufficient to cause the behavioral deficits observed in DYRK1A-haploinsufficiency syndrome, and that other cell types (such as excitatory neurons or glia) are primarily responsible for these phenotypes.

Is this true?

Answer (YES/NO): NO